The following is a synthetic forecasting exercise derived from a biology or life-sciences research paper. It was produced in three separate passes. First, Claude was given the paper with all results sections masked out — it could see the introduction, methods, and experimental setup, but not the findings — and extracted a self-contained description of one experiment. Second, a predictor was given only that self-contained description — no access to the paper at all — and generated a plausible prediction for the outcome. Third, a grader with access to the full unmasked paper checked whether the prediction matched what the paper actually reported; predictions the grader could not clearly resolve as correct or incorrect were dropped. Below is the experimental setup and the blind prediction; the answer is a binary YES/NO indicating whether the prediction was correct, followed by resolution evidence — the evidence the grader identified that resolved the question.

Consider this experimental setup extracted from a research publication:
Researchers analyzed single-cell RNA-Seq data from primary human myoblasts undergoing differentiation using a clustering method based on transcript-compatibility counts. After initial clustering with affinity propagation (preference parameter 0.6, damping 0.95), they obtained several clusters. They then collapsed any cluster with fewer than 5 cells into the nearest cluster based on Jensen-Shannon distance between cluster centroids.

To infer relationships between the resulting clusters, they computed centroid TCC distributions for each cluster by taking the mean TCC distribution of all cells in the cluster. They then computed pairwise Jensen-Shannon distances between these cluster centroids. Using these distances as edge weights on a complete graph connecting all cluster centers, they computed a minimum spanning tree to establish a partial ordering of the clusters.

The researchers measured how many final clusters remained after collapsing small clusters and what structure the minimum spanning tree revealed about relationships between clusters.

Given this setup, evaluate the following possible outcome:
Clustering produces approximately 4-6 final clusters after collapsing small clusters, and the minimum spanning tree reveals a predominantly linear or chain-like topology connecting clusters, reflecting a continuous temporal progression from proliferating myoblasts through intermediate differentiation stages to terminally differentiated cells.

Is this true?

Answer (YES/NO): NO